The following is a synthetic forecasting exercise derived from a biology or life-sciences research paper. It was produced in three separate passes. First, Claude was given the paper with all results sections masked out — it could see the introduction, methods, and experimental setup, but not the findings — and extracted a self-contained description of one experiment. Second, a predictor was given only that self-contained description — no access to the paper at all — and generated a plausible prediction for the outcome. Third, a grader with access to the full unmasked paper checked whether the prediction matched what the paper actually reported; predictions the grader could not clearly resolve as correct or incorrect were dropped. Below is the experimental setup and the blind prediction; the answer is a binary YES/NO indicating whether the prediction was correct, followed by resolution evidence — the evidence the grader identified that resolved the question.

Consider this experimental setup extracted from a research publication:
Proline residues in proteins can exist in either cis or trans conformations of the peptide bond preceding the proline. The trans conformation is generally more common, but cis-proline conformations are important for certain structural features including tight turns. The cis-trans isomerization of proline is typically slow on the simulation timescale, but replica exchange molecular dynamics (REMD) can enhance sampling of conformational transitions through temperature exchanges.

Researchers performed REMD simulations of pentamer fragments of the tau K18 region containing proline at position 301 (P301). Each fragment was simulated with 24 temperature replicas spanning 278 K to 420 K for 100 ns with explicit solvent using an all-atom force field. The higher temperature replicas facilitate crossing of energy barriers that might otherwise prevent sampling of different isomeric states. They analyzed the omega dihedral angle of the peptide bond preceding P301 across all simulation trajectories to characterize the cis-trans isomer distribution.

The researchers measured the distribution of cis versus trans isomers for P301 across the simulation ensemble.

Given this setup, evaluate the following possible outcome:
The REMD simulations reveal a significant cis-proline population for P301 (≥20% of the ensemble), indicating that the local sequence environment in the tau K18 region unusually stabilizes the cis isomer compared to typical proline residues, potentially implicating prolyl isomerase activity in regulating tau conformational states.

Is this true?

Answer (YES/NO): NO